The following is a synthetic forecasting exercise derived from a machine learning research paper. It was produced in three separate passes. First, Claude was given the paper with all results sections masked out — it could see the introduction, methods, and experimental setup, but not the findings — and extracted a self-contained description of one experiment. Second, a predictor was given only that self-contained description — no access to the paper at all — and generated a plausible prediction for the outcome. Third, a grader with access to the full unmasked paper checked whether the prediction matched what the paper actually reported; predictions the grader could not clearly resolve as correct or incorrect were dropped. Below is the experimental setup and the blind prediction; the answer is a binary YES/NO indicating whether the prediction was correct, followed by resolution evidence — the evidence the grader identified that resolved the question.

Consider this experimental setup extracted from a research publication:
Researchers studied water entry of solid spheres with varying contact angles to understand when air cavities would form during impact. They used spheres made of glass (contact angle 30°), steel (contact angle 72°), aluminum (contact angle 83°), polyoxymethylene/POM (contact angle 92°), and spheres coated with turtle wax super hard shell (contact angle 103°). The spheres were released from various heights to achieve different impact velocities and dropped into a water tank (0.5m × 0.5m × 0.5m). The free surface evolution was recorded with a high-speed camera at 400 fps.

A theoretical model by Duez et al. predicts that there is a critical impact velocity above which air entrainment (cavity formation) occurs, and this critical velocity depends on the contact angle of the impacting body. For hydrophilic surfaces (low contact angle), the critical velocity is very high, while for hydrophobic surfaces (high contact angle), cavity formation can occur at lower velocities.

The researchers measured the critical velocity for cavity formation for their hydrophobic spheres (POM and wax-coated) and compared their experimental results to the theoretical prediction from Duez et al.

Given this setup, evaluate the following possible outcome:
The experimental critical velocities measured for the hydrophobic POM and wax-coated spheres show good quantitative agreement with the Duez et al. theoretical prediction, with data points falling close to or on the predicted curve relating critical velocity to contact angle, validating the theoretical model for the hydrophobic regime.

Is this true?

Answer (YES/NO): NO